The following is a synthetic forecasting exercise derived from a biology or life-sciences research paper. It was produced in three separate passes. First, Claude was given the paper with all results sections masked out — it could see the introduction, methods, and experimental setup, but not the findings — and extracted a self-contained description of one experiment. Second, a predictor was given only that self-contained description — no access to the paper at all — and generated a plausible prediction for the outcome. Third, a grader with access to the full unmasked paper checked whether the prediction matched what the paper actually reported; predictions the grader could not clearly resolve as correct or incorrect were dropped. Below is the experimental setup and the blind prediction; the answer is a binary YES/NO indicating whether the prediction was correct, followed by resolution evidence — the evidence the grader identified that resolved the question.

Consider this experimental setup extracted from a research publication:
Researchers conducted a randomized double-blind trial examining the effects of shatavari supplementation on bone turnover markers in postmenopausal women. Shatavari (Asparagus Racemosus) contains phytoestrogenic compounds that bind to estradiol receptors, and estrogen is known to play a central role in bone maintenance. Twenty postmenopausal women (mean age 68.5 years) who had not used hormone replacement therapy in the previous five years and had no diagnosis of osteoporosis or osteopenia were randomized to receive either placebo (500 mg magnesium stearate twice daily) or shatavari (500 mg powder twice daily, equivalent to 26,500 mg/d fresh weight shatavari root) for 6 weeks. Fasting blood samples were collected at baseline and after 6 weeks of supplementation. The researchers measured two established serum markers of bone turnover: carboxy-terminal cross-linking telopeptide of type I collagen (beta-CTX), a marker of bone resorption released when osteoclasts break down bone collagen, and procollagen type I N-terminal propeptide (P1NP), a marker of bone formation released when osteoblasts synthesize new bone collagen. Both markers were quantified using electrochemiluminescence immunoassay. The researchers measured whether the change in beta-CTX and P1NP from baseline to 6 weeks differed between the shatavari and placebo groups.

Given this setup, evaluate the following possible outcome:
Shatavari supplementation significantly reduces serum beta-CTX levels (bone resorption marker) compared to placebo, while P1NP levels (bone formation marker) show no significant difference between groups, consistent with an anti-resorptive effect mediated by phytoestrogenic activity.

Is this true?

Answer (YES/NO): NO